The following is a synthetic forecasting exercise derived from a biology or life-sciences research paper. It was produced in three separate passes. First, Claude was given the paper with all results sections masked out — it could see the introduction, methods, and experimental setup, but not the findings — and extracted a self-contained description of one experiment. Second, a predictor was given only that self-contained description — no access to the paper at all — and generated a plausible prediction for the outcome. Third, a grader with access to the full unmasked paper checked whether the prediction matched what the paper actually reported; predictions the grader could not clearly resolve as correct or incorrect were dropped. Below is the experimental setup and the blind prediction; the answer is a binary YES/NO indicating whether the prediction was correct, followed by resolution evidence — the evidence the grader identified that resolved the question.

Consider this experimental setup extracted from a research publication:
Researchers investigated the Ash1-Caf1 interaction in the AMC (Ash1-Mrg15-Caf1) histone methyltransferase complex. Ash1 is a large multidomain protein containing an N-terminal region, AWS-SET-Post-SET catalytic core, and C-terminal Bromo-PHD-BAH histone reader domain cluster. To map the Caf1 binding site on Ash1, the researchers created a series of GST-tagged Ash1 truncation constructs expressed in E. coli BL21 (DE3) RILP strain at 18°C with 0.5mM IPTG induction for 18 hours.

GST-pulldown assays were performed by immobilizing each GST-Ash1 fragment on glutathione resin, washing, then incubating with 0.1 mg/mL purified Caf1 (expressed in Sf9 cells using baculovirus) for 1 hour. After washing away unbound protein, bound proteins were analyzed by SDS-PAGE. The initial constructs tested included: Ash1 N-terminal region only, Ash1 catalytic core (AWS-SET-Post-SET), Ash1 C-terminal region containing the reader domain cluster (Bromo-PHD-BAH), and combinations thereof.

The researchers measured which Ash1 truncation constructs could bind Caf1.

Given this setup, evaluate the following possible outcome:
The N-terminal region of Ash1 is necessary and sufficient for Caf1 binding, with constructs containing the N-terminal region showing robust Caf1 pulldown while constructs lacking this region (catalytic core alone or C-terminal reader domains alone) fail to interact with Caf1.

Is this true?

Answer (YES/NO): NO